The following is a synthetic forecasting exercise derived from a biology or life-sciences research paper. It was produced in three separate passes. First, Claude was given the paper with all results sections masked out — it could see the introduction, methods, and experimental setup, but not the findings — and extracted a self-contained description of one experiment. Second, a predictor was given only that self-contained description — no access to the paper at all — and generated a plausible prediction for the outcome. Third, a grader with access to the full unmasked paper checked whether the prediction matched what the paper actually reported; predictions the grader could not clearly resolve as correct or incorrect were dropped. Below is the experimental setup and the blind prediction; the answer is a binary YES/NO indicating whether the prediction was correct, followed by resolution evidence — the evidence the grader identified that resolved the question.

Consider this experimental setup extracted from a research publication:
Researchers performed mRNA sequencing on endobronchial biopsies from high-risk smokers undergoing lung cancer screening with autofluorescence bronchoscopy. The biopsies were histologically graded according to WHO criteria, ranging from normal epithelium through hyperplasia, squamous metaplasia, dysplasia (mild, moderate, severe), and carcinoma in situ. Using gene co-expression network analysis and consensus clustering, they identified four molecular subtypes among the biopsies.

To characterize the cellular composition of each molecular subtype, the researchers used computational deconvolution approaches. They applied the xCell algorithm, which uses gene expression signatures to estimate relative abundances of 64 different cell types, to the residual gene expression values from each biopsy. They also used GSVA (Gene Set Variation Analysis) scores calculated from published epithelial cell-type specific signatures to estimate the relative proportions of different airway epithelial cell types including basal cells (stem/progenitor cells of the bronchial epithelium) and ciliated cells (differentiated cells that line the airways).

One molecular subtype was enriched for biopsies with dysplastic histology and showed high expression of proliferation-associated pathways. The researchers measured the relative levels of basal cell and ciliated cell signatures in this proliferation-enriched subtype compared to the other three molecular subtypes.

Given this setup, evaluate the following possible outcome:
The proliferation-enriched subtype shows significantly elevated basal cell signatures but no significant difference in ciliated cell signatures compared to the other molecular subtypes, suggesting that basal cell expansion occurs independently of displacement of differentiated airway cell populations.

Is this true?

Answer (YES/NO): NO